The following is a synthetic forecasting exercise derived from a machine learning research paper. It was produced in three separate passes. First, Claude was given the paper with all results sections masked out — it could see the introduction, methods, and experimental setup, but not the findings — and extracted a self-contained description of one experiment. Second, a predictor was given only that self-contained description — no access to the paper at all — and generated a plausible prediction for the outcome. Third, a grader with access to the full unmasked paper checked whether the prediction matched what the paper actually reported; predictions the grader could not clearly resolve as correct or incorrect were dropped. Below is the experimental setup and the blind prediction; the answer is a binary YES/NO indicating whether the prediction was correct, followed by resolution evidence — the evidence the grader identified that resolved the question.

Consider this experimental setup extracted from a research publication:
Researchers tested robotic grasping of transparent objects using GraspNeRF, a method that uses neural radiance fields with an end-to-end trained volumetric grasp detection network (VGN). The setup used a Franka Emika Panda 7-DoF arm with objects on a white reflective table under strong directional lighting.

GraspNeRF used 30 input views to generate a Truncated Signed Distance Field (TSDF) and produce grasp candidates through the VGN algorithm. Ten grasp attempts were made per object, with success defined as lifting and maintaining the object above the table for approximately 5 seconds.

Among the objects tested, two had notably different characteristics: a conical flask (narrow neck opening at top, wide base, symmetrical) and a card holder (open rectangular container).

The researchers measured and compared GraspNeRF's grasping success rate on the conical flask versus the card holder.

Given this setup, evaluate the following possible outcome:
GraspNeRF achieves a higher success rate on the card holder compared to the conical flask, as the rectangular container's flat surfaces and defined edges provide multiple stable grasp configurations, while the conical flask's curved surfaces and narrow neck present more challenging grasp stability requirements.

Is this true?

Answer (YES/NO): NO